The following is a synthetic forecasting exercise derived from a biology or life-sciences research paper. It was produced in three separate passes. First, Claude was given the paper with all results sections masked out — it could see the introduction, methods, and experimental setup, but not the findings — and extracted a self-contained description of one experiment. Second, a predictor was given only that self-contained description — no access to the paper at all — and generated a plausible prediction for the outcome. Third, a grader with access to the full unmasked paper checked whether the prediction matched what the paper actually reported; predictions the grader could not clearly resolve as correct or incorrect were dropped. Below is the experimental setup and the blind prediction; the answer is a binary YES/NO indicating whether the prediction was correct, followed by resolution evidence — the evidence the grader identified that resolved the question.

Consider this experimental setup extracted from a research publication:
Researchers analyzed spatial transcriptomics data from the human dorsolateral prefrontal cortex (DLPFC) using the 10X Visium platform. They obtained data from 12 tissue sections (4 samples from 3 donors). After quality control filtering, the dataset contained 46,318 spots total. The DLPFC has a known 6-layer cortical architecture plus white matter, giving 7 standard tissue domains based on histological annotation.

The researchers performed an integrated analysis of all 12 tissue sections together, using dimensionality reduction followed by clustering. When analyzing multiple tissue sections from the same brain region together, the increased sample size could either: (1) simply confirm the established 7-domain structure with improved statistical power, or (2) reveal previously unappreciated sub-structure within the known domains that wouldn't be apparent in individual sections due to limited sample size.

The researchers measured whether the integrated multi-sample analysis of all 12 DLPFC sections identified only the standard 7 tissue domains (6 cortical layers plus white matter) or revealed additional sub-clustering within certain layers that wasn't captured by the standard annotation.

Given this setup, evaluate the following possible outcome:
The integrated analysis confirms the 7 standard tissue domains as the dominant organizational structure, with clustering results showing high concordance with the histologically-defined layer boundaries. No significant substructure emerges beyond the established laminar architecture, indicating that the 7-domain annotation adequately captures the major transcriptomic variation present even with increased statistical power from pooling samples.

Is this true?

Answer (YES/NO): NO